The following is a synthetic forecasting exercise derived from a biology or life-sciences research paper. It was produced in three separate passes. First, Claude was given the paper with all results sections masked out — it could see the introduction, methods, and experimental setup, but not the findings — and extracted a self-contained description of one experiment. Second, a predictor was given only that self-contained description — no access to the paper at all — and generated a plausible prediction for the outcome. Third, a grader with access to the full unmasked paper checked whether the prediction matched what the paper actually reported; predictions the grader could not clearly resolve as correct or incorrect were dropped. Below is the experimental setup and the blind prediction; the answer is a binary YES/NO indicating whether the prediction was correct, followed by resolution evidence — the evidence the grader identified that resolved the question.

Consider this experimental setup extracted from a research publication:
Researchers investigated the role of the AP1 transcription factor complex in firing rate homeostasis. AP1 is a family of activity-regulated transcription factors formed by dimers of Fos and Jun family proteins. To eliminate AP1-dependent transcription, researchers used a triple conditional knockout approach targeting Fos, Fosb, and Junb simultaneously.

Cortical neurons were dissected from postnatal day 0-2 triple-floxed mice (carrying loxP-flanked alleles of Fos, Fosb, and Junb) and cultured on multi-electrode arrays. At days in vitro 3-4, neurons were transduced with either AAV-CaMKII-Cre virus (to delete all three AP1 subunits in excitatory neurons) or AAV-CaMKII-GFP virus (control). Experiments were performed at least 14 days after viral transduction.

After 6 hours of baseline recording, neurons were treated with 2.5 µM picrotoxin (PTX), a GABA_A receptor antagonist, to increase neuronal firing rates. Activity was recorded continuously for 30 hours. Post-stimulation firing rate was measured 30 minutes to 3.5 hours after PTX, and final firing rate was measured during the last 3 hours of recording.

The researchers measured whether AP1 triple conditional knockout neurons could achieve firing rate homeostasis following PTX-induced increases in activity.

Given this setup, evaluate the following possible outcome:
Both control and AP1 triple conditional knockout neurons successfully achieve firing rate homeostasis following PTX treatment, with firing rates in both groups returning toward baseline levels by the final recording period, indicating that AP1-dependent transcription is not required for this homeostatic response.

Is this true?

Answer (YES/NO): YES